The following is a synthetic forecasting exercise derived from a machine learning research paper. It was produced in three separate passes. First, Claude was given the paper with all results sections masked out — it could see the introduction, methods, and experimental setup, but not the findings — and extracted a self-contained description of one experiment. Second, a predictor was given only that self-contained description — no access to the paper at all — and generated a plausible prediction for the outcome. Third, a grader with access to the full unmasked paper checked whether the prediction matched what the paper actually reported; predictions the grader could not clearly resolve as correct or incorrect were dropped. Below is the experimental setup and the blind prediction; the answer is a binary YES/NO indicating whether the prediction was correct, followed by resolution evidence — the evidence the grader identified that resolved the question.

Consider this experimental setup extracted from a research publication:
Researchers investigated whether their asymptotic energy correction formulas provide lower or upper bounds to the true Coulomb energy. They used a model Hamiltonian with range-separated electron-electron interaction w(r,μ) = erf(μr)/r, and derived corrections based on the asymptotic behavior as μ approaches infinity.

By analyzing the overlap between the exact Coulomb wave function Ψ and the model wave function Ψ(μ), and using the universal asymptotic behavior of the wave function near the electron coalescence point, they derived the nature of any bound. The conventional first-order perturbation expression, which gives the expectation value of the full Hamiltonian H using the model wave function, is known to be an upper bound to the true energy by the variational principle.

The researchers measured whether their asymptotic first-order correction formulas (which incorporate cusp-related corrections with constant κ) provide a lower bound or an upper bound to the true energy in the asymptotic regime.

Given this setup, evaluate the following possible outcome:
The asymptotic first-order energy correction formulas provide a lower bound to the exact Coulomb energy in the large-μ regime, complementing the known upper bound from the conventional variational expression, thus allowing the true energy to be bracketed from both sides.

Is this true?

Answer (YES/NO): YES